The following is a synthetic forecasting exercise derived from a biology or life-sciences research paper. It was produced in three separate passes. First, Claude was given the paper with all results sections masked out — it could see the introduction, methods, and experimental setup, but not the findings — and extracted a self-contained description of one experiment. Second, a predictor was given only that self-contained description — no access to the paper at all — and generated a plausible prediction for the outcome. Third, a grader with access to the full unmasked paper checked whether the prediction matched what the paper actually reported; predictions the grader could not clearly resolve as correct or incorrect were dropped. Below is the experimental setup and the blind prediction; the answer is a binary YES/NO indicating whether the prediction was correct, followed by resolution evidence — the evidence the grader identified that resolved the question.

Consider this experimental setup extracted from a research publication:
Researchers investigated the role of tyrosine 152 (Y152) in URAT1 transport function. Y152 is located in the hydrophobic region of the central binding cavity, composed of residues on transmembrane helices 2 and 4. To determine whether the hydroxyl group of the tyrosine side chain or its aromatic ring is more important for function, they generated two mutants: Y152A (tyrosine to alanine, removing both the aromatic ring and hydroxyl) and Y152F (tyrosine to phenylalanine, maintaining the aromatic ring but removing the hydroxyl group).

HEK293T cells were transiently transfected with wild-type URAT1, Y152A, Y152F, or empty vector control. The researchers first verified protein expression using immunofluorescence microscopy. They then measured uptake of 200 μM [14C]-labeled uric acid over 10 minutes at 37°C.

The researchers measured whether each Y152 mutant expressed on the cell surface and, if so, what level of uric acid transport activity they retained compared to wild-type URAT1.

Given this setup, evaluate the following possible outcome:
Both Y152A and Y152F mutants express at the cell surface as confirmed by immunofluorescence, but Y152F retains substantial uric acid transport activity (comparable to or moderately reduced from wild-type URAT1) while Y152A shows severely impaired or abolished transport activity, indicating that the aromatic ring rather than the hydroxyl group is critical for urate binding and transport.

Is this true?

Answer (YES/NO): NO